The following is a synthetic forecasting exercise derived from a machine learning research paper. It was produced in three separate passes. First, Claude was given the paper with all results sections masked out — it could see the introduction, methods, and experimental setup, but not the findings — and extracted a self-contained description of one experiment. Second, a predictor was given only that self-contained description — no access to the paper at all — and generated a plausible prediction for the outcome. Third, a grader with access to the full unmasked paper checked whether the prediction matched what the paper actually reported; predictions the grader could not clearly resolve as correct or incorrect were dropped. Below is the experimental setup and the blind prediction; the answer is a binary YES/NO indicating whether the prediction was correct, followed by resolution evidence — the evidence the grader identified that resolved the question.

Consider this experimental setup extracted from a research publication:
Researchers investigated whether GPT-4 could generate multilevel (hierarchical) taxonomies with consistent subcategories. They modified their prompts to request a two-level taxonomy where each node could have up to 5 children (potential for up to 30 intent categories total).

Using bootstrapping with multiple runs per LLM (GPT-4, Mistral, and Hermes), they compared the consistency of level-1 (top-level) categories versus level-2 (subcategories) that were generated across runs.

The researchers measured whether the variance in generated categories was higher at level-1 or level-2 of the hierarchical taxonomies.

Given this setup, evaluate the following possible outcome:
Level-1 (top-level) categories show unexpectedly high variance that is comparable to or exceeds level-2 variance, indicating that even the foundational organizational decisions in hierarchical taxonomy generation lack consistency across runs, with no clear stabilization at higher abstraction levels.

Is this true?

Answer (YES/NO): NO